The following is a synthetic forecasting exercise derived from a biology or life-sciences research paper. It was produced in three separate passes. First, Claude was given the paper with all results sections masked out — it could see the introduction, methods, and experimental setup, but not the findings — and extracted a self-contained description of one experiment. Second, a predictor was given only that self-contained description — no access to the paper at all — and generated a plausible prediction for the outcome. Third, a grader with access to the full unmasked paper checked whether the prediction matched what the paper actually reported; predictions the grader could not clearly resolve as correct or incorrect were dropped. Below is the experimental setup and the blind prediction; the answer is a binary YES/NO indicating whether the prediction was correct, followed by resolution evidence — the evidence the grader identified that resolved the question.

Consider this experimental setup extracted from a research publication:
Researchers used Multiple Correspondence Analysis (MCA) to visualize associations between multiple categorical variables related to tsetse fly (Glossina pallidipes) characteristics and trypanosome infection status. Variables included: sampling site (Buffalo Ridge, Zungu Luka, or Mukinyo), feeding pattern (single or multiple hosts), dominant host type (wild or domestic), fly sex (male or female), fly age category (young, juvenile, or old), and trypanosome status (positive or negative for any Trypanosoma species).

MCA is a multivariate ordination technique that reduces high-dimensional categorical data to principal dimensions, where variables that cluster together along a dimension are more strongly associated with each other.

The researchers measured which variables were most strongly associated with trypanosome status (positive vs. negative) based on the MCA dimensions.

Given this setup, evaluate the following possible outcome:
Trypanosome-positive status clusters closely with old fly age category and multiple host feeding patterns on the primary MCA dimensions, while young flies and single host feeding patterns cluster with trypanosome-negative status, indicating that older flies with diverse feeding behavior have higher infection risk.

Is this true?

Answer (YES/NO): NO